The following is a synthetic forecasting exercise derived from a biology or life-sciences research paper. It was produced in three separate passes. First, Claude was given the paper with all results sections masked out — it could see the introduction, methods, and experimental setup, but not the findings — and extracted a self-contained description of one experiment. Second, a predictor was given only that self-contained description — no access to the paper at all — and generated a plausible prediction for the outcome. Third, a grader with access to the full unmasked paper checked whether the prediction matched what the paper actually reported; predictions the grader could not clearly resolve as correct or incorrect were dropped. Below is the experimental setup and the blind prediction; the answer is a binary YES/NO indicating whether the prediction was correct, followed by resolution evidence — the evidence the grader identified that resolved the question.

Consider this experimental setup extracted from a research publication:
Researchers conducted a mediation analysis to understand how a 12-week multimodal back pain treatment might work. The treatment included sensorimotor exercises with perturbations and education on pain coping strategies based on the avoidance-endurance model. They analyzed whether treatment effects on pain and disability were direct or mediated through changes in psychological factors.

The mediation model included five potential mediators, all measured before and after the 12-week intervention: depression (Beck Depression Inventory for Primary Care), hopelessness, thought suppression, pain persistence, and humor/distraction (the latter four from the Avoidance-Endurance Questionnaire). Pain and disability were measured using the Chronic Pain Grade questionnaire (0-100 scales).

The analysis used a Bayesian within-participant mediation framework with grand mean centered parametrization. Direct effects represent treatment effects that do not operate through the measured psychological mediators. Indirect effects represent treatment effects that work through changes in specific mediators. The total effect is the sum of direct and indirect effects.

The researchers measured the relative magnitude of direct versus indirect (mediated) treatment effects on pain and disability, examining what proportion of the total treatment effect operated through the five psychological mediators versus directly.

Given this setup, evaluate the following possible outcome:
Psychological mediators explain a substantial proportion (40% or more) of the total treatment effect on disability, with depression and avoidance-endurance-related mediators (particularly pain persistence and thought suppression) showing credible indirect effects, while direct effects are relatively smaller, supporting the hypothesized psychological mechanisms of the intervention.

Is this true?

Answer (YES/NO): NO